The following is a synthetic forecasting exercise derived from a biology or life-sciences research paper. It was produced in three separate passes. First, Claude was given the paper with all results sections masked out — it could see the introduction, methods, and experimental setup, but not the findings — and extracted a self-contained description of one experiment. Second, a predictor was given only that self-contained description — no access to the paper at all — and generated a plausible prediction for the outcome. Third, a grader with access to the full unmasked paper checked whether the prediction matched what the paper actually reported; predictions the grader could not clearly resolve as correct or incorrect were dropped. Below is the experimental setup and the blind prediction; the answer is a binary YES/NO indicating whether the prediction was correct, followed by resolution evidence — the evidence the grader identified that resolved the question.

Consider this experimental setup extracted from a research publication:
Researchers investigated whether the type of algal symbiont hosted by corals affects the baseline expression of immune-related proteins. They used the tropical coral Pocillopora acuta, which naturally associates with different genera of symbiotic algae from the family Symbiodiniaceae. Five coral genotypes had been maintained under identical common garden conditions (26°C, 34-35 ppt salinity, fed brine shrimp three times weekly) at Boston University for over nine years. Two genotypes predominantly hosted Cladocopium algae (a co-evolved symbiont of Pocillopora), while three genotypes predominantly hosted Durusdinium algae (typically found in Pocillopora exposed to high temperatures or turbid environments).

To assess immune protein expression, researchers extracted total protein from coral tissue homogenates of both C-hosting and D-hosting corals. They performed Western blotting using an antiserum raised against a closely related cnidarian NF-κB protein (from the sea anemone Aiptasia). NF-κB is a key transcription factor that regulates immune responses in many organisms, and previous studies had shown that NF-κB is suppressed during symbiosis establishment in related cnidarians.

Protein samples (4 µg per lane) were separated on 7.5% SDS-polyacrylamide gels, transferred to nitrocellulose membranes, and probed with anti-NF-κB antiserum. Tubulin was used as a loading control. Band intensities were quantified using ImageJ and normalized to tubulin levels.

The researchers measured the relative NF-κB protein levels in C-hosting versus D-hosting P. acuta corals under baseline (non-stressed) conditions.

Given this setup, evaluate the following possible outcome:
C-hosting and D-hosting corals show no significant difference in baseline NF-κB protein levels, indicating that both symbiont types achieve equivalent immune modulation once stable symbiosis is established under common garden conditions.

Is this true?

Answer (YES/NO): NO